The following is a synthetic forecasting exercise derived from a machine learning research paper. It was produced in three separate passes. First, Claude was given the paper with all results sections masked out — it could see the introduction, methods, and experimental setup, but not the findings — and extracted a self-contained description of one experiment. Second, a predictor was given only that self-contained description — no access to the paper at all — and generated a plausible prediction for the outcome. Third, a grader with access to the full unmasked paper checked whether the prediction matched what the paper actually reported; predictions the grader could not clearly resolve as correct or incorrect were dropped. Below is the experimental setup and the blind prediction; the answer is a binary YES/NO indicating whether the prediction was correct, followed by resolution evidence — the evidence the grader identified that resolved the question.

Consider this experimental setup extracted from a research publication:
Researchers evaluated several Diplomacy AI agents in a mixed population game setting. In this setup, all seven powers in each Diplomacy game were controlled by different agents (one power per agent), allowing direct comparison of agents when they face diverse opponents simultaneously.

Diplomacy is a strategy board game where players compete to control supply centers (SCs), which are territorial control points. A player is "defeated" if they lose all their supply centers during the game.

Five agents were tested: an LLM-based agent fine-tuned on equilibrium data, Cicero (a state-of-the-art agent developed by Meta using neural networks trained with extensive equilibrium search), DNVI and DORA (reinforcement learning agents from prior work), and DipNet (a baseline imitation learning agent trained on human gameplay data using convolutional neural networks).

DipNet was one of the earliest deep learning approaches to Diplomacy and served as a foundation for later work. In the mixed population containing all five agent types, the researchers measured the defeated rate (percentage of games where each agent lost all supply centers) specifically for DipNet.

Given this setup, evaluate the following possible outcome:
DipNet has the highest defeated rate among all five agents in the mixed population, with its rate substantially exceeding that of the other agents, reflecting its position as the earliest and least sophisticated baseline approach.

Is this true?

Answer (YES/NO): NO